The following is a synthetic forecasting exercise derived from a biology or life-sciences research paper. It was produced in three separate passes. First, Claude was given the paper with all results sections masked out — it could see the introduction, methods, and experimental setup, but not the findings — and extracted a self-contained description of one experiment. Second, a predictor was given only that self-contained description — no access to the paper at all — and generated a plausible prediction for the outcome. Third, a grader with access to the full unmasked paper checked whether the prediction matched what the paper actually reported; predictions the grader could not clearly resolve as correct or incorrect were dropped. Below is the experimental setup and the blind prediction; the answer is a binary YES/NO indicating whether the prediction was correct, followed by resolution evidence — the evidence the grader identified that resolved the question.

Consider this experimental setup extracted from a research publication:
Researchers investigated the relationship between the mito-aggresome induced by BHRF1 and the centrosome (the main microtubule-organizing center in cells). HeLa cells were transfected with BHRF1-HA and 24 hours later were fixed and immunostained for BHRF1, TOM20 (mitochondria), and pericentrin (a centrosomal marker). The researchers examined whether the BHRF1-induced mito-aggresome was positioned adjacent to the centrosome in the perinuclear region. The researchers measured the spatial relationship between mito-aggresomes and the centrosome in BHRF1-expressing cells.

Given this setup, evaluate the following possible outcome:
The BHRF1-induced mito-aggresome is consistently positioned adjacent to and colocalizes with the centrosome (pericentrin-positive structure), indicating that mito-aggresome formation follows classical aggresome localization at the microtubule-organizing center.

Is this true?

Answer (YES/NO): YES